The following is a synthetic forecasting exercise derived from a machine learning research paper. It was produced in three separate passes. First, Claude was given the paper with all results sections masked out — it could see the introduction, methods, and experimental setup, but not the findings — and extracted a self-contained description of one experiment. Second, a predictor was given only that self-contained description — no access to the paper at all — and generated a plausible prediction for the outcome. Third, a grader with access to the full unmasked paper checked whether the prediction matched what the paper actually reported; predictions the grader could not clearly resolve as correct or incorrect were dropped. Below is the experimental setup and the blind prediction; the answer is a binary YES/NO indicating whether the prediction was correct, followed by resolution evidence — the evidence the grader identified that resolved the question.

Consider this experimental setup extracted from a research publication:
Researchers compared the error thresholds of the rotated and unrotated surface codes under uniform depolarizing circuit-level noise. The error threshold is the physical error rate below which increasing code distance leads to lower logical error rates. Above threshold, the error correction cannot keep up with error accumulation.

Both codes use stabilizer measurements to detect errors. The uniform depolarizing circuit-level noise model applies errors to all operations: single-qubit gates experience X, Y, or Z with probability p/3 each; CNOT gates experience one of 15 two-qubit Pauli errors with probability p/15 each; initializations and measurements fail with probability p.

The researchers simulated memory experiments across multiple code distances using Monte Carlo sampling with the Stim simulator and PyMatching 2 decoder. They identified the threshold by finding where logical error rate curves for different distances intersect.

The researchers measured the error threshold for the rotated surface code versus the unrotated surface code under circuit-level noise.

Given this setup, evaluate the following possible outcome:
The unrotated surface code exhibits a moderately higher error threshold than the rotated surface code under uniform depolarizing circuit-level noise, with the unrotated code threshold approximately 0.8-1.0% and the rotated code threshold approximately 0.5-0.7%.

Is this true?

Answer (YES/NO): NO